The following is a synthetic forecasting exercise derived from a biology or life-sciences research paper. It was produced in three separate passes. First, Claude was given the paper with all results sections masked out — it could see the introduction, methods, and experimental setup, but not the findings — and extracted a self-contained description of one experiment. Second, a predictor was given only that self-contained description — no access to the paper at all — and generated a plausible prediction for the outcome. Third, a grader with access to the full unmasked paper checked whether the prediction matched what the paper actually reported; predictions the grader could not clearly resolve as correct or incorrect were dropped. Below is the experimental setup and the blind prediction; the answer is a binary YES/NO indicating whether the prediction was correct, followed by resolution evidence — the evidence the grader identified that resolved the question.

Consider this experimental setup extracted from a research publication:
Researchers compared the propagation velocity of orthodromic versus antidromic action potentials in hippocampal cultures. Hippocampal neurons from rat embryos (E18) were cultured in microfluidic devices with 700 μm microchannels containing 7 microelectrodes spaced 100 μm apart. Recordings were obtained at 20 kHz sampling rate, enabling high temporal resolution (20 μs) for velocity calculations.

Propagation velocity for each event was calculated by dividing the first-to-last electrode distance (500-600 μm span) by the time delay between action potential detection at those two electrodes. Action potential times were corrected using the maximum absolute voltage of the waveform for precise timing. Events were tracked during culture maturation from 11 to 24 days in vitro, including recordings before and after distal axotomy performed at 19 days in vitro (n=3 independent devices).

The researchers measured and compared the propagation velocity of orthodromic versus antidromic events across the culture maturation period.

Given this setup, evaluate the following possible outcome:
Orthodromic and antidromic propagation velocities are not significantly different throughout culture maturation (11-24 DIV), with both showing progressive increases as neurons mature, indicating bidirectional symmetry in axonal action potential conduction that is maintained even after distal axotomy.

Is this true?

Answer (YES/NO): NO